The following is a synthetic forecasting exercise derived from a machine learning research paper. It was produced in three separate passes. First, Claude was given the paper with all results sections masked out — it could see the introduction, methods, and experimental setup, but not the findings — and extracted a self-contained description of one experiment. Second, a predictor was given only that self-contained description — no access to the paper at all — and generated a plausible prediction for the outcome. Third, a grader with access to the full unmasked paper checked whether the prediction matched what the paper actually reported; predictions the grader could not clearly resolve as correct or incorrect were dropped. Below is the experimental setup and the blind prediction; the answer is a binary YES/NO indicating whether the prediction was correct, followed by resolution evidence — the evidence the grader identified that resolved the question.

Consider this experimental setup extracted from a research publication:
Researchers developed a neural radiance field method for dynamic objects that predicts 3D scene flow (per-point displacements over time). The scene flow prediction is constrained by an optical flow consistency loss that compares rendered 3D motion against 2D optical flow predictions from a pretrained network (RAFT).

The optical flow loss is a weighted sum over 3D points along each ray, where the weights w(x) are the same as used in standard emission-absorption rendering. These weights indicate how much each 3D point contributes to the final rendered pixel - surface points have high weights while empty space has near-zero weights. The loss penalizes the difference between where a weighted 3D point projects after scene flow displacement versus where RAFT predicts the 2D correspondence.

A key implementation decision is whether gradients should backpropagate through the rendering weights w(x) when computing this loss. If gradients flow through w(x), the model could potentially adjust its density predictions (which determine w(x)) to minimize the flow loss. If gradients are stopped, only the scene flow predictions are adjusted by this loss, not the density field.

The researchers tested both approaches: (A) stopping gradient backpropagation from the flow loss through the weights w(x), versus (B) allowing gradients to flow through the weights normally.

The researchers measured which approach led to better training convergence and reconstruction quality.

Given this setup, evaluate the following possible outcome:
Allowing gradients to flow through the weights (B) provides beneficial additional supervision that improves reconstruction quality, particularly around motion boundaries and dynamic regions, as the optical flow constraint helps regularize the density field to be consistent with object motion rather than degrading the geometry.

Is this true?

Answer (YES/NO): NO